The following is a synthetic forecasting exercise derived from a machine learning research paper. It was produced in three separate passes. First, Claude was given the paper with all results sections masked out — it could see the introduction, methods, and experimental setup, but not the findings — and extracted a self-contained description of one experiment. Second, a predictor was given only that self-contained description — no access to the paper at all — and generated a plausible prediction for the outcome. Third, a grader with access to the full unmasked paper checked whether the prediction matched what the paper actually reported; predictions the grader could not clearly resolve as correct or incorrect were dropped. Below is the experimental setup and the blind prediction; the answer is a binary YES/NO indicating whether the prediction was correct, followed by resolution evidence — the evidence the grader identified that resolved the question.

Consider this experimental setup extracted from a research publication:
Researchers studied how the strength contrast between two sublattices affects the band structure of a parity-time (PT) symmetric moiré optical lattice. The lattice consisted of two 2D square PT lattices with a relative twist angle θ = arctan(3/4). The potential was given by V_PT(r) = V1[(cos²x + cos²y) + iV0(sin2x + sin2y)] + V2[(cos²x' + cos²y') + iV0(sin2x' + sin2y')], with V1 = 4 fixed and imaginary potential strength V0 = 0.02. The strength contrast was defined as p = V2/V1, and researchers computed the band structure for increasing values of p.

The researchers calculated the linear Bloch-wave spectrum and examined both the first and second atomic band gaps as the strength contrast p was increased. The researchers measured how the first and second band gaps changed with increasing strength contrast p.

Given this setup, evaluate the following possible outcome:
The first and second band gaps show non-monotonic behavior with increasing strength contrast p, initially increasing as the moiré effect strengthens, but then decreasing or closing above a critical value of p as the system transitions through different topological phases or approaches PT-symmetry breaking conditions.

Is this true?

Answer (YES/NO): NO